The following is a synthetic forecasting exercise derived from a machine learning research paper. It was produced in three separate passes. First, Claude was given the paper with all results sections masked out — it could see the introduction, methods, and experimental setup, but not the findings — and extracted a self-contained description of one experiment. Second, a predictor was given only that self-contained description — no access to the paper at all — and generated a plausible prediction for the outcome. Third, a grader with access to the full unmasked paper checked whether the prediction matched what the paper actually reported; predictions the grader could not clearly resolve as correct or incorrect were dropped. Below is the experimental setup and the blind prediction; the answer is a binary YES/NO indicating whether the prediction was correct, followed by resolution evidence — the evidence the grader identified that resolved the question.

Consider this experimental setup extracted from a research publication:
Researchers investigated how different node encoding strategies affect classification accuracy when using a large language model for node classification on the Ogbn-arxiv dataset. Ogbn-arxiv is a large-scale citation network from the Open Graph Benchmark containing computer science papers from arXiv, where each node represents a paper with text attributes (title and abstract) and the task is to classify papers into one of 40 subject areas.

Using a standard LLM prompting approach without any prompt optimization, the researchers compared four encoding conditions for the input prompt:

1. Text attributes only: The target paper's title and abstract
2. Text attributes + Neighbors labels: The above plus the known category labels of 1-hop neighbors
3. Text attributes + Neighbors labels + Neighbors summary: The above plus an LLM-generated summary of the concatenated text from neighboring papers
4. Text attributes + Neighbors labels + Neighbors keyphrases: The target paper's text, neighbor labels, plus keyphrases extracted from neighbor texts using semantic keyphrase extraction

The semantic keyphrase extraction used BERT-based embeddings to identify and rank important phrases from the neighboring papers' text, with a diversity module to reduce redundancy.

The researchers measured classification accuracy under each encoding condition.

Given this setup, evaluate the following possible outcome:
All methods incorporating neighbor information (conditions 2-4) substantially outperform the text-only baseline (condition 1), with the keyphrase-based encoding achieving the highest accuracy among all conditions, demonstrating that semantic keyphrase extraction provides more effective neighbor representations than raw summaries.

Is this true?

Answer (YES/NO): NO